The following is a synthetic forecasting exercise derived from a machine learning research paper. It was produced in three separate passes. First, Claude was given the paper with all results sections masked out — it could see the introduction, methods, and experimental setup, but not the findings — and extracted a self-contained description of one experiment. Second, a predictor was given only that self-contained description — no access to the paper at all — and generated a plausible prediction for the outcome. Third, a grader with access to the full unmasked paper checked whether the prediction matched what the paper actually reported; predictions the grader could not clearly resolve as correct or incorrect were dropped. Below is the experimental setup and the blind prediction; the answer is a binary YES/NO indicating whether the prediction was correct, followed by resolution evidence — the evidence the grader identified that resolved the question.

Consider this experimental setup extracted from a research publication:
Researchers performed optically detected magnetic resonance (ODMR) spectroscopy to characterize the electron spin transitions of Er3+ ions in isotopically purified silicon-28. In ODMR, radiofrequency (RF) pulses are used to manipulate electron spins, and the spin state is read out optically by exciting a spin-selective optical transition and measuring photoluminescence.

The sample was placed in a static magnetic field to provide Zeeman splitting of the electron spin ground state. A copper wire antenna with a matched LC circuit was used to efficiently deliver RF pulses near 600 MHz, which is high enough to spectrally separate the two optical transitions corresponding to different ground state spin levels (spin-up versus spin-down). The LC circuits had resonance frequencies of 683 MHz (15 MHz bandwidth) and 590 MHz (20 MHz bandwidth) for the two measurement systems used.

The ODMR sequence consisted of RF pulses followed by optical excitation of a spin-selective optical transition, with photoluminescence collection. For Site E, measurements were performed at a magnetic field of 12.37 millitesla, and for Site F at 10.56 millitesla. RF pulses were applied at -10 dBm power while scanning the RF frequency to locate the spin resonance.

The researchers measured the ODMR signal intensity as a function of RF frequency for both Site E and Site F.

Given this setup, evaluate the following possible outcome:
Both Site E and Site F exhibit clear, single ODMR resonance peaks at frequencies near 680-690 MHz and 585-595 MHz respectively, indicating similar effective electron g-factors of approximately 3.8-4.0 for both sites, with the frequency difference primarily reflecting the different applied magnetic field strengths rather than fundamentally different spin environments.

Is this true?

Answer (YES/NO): NO